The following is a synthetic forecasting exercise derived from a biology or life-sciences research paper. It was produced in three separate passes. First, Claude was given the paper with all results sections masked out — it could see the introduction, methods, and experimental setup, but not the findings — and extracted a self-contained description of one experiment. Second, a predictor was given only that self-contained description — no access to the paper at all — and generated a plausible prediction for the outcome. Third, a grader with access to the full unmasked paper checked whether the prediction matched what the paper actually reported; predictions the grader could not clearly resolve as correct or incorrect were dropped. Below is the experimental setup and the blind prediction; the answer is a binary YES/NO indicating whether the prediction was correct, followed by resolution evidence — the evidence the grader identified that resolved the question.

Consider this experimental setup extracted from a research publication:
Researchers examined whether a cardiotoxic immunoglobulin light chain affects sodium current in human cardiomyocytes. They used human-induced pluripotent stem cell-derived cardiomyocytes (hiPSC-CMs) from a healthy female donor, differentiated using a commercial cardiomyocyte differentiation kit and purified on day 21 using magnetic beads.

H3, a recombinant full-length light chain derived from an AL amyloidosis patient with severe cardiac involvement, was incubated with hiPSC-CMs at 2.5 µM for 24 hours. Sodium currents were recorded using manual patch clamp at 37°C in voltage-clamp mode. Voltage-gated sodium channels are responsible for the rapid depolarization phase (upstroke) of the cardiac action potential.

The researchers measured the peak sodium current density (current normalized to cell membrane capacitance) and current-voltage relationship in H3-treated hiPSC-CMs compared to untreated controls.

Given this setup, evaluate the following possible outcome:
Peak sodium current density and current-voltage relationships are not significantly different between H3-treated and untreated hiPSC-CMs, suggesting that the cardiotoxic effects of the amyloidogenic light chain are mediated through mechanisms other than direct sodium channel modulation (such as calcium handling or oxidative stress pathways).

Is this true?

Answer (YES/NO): NO